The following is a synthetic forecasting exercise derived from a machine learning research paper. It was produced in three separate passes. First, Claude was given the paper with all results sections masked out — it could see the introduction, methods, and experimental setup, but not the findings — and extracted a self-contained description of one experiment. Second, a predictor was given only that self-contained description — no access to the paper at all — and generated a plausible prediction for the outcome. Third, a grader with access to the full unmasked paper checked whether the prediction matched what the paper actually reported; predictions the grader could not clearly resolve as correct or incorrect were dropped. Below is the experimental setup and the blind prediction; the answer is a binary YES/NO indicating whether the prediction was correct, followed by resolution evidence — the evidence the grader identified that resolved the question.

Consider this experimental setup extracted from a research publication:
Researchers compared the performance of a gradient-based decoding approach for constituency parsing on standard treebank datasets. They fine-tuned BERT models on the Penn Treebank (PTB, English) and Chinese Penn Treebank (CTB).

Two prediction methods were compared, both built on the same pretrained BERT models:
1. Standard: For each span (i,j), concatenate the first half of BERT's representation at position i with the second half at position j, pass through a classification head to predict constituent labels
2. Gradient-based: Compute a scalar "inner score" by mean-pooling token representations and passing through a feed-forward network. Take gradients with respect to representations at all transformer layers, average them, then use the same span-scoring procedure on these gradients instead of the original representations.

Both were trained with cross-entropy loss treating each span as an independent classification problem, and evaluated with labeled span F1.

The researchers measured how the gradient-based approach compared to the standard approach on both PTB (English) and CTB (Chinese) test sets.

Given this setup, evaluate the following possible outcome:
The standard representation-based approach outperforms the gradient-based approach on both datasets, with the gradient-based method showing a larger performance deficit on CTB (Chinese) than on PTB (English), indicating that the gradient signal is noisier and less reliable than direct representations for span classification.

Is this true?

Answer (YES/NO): NO